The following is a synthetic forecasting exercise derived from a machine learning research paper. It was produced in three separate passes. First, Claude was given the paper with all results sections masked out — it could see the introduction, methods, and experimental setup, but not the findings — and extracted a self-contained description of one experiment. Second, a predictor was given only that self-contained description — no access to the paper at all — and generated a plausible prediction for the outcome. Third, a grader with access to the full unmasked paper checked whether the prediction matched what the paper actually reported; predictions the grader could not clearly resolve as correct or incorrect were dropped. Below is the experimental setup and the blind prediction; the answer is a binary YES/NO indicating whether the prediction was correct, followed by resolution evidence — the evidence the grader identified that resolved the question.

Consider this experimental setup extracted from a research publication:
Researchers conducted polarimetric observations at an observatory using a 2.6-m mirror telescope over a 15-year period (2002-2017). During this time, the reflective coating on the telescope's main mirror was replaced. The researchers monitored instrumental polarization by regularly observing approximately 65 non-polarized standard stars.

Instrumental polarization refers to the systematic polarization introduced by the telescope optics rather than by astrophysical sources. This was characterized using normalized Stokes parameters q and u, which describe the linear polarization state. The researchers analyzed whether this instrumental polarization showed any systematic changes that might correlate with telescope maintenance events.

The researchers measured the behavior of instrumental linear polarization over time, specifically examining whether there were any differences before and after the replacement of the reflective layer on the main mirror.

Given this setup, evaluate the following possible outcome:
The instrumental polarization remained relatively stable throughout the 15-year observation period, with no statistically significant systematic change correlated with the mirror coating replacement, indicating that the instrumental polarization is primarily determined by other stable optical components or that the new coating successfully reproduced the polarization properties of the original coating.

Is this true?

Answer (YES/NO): NO